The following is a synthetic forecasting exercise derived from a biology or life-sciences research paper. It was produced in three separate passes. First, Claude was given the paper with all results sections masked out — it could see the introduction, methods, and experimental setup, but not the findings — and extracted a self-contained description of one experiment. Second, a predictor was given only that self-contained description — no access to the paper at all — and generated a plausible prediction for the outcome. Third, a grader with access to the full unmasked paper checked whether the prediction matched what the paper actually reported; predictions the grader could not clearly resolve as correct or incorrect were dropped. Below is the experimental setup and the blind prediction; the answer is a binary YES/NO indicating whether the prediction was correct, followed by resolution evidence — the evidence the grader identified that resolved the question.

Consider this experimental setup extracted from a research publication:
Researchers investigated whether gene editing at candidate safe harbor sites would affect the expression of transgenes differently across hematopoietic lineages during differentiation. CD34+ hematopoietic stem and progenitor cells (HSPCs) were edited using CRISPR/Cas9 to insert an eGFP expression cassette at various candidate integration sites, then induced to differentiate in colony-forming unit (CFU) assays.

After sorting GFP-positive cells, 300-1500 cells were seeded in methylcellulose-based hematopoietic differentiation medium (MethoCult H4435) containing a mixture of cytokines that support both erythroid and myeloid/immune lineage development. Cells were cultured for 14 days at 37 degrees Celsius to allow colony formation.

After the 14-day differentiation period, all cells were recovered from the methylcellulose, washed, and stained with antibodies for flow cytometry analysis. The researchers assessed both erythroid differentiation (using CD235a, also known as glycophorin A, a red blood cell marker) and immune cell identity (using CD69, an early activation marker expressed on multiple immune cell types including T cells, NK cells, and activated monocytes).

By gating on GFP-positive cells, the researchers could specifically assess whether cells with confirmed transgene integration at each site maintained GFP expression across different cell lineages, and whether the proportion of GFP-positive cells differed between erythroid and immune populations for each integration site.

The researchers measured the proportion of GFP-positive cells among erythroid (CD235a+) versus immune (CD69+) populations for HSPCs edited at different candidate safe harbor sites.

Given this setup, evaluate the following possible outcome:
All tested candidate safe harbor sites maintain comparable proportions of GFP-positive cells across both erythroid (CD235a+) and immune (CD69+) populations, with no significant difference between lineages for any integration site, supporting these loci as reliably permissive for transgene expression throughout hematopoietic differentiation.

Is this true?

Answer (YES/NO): NO